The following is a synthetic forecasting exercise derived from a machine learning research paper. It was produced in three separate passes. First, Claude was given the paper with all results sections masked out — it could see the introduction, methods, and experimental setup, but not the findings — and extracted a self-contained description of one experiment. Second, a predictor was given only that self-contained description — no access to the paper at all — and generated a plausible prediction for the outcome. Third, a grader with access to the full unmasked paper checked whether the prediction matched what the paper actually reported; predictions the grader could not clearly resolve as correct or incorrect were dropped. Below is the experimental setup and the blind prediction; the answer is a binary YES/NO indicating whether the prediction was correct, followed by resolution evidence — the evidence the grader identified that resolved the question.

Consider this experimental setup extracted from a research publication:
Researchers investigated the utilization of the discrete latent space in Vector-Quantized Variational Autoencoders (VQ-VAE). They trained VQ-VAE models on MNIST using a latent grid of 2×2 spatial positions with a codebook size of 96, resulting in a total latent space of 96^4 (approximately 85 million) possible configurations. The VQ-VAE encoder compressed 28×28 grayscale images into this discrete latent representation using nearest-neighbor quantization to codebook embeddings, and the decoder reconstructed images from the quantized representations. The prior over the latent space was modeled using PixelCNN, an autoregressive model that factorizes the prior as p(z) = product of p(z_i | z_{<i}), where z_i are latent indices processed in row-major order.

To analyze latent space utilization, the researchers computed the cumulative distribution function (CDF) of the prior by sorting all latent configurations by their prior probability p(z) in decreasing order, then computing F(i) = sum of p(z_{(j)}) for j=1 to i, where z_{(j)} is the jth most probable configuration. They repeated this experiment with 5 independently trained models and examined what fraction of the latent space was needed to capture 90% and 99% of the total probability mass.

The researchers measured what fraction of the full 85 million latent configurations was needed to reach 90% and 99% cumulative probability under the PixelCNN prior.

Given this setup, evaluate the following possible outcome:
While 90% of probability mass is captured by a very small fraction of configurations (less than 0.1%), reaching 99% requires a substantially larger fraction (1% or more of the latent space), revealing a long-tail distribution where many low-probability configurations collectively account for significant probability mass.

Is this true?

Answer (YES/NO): NO